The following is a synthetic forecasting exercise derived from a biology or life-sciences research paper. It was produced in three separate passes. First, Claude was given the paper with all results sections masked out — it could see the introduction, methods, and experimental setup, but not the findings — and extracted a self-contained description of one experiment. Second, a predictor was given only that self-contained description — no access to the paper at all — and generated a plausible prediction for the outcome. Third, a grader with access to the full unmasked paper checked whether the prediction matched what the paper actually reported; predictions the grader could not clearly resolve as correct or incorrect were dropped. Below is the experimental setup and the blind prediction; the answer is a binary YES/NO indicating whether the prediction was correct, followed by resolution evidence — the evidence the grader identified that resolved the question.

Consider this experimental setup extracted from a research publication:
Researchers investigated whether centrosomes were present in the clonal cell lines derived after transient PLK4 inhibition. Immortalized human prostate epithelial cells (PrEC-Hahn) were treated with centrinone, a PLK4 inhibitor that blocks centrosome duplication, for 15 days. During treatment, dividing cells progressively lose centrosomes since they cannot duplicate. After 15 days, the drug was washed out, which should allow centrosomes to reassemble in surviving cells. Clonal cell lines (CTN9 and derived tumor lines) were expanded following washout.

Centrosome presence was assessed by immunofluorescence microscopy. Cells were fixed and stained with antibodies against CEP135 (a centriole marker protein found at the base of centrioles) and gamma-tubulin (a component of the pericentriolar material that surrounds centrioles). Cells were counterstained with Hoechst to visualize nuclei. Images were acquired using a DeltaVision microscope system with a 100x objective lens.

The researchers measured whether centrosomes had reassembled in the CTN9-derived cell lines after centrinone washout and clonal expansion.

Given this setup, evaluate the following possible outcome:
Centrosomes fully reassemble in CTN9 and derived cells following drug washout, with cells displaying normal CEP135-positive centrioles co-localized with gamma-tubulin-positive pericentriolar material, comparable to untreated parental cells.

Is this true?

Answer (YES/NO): NO